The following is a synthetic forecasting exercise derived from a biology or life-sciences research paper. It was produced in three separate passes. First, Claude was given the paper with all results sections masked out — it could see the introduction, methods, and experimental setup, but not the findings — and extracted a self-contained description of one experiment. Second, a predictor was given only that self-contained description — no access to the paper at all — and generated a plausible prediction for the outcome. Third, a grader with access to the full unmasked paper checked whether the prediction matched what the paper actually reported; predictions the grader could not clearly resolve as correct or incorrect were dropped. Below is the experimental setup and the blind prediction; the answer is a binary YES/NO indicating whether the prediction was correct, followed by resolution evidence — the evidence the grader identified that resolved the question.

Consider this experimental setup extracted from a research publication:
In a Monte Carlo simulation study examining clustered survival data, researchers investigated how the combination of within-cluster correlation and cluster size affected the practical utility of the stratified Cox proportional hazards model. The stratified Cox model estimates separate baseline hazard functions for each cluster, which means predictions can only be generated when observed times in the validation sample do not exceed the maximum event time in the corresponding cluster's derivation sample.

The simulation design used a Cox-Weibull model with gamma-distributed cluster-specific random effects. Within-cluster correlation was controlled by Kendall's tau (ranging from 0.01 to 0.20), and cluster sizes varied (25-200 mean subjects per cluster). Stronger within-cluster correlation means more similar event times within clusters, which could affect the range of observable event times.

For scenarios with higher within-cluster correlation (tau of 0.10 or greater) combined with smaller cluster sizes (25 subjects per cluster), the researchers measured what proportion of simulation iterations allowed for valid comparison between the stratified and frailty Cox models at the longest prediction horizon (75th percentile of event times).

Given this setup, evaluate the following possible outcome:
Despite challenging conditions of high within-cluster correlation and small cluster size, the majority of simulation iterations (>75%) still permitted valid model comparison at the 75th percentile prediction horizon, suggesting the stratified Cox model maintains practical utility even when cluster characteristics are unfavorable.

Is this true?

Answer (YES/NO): NO